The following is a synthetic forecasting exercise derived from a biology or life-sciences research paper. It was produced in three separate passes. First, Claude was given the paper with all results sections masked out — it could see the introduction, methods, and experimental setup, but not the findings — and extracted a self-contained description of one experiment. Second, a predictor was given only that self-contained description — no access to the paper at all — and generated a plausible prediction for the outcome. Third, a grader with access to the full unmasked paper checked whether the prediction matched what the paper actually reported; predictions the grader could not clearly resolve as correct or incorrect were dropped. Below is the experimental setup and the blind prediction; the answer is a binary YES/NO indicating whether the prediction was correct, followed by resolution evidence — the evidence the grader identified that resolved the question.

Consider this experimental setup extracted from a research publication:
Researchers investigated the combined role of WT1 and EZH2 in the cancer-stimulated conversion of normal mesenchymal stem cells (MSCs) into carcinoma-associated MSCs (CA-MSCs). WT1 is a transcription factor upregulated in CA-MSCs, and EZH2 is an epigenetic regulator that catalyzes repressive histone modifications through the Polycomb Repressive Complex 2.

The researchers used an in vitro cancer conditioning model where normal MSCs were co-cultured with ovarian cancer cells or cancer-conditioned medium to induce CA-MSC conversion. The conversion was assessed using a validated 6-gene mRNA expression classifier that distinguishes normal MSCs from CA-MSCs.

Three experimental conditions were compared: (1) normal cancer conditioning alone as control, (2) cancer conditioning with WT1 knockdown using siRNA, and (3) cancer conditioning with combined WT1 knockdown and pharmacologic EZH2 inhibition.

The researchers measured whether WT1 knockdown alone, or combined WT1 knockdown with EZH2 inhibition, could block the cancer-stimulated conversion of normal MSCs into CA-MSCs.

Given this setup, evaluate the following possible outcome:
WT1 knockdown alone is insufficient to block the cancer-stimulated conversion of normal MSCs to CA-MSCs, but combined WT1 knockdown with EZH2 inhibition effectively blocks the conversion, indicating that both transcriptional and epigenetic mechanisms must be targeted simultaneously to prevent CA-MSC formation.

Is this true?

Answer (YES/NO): NO